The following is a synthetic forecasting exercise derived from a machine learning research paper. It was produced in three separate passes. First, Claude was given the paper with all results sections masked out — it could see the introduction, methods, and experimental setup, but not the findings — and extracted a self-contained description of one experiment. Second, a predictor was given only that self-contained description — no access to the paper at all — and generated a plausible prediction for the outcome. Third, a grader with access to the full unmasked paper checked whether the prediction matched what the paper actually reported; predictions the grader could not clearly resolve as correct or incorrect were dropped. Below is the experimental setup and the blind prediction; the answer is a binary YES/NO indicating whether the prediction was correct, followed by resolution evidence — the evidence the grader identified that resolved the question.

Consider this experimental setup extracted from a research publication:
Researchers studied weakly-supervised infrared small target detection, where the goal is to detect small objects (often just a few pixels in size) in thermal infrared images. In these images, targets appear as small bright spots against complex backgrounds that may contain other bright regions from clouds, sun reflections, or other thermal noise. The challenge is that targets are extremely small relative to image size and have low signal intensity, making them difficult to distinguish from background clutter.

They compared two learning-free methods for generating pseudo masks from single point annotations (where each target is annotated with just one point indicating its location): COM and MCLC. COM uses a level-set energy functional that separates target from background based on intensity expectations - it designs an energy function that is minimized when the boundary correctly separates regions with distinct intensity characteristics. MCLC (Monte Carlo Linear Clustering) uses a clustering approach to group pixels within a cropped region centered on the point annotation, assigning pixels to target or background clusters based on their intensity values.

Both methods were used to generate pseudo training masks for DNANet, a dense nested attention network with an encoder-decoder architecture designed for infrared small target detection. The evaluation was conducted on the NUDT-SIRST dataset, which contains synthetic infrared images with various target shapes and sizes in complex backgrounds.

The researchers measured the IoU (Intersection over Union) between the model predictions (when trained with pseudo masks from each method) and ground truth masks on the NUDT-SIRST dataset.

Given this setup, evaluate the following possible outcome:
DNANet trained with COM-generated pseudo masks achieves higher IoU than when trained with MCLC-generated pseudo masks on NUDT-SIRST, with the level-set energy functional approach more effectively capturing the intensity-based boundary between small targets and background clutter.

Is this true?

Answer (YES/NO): NO